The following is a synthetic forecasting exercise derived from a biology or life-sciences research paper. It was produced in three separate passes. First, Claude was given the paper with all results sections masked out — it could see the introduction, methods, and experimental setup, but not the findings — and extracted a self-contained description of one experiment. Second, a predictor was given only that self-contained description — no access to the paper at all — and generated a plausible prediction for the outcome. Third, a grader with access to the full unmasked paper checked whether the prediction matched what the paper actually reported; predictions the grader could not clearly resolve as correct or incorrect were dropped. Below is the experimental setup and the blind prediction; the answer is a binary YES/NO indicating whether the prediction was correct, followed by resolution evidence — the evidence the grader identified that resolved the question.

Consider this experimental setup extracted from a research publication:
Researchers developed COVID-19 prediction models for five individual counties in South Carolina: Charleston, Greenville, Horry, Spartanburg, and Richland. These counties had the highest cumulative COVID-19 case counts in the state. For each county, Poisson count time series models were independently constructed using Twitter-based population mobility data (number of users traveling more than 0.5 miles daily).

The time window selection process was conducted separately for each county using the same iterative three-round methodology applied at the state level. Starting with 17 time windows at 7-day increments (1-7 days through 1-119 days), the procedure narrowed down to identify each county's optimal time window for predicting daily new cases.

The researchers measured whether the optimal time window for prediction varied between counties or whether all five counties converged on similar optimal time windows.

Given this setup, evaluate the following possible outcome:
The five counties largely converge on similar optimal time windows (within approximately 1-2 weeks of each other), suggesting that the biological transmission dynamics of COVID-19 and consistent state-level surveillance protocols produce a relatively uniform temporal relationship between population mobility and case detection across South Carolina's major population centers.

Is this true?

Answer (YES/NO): NO